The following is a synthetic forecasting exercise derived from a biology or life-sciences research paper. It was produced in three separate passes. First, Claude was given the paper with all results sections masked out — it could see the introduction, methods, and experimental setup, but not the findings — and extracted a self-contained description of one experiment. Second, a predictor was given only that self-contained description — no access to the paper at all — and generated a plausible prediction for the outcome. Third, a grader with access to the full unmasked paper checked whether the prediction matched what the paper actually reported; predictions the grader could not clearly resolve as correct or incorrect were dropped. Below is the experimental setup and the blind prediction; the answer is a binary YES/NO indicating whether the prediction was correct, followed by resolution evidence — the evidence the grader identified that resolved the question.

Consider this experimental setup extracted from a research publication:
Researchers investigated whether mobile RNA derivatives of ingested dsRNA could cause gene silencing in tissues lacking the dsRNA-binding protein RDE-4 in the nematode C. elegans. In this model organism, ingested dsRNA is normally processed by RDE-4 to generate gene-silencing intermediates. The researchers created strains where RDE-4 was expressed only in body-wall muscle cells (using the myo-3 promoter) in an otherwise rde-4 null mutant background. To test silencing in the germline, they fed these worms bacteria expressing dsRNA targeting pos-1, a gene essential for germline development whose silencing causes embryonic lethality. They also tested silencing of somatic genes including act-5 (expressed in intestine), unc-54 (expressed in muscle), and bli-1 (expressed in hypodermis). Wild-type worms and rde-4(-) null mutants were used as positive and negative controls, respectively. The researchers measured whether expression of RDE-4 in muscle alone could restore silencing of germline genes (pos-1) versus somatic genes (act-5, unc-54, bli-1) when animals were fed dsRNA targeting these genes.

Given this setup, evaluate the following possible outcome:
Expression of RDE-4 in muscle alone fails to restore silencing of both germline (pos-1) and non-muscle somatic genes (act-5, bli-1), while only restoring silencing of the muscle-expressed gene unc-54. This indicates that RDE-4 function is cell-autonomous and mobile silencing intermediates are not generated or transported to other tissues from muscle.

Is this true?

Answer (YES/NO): NO